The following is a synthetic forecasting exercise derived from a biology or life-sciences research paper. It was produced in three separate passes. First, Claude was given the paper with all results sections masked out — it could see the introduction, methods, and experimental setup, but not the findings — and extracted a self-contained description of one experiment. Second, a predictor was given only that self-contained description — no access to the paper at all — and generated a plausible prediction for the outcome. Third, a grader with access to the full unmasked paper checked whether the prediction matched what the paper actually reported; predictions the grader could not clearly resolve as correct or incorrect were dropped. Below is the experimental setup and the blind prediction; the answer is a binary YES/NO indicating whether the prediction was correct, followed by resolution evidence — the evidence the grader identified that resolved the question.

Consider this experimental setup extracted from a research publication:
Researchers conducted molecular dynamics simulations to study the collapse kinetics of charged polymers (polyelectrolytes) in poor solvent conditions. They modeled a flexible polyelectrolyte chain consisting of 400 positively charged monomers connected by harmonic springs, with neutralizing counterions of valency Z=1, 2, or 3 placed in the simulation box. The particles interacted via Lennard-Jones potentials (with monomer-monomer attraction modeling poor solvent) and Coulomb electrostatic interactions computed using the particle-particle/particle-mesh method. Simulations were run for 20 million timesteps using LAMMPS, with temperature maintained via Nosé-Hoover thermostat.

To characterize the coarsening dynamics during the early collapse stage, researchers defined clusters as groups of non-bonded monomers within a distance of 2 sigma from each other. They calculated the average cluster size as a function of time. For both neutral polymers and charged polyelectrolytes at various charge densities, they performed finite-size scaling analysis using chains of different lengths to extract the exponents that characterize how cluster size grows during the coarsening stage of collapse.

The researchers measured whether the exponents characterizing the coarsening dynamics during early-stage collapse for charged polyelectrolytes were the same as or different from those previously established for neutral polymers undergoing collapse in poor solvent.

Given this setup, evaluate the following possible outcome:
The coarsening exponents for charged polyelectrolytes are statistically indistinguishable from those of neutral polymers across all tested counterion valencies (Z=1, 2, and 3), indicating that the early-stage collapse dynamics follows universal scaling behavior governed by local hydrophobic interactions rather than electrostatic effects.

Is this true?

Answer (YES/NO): NO